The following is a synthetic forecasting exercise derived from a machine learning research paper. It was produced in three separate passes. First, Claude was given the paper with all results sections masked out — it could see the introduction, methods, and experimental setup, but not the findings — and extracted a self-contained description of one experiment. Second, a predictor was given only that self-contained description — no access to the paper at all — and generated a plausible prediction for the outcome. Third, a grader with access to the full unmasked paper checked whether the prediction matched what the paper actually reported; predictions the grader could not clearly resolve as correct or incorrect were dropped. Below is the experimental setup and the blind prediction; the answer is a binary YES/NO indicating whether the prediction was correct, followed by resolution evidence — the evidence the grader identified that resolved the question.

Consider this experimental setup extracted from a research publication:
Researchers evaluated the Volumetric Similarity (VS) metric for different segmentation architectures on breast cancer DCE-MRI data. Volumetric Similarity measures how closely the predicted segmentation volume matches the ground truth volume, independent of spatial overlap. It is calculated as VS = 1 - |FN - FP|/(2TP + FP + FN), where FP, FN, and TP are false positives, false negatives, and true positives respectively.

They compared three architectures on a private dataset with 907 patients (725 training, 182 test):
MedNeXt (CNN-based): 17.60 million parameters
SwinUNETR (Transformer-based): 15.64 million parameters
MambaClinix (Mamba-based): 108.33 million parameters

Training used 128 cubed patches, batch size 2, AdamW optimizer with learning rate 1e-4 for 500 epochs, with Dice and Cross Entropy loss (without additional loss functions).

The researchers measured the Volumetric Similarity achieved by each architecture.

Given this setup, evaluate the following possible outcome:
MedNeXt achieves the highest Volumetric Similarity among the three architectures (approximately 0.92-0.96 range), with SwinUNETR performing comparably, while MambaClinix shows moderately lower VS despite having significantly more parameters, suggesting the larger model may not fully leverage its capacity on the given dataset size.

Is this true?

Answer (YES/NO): NO